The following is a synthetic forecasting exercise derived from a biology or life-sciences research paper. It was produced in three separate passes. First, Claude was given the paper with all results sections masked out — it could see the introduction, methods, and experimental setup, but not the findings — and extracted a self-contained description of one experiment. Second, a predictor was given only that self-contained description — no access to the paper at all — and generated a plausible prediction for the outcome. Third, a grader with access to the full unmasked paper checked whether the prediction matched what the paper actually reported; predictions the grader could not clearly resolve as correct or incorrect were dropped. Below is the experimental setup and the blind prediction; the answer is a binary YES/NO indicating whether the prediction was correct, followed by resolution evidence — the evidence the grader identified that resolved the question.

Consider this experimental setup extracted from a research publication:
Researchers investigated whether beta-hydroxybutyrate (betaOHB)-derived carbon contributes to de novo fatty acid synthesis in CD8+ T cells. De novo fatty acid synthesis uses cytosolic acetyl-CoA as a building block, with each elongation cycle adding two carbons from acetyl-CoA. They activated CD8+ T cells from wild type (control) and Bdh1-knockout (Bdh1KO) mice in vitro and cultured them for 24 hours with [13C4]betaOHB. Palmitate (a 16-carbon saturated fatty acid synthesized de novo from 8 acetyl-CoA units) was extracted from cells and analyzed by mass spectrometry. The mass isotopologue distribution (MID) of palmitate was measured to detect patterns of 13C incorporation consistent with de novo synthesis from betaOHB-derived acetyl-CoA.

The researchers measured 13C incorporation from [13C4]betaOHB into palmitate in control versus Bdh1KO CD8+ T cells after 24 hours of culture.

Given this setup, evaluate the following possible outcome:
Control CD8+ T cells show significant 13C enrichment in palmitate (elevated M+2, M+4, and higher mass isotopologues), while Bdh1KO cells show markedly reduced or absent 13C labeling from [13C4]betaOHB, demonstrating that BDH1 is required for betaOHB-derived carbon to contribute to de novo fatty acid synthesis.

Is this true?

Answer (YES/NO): YES